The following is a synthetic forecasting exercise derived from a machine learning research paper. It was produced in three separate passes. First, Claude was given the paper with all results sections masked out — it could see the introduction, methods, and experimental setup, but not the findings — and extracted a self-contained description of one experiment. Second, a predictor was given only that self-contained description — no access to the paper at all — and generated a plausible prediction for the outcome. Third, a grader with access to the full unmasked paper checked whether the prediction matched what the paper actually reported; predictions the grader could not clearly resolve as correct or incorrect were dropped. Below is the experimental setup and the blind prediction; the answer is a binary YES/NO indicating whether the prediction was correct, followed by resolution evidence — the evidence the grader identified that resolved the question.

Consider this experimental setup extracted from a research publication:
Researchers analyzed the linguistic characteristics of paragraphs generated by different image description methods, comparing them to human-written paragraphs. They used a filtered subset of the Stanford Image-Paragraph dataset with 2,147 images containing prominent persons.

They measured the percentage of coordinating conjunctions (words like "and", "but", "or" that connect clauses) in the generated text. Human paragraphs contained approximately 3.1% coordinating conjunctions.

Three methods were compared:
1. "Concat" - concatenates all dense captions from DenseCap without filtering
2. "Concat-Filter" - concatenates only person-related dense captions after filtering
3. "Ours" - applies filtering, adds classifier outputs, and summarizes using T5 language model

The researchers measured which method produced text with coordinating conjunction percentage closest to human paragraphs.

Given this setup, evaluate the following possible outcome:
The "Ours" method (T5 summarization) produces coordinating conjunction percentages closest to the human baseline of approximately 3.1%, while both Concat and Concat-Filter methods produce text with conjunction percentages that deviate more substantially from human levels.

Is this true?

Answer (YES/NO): NO